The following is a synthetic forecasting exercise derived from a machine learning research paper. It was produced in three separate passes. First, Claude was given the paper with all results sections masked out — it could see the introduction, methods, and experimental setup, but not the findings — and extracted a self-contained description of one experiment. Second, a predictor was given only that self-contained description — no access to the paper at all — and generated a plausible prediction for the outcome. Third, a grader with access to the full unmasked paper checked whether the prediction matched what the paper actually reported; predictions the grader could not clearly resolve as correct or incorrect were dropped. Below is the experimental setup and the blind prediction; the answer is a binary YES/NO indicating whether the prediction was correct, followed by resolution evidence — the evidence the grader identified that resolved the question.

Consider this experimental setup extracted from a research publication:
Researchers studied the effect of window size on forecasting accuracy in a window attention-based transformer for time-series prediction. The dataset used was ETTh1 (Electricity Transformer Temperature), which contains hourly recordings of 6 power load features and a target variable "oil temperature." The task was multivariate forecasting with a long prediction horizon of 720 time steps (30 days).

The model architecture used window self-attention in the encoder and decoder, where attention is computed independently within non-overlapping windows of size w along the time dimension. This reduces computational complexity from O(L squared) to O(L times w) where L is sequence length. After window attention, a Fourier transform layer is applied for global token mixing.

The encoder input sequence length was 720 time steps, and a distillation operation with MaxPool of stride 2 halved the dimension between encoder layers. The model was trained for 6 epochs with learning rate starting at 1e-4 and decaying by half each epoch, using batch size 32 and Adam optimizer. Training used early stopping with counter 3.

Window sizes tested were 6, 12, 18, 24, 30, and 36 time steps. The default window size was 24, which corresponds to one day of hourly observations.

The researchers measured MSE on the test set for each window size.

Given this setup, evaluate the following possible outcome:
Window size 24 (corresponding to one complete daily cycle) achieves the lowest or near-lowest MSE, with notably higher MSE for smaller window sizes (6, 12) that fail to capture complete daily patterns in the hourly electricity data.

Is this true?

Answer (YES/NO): NO